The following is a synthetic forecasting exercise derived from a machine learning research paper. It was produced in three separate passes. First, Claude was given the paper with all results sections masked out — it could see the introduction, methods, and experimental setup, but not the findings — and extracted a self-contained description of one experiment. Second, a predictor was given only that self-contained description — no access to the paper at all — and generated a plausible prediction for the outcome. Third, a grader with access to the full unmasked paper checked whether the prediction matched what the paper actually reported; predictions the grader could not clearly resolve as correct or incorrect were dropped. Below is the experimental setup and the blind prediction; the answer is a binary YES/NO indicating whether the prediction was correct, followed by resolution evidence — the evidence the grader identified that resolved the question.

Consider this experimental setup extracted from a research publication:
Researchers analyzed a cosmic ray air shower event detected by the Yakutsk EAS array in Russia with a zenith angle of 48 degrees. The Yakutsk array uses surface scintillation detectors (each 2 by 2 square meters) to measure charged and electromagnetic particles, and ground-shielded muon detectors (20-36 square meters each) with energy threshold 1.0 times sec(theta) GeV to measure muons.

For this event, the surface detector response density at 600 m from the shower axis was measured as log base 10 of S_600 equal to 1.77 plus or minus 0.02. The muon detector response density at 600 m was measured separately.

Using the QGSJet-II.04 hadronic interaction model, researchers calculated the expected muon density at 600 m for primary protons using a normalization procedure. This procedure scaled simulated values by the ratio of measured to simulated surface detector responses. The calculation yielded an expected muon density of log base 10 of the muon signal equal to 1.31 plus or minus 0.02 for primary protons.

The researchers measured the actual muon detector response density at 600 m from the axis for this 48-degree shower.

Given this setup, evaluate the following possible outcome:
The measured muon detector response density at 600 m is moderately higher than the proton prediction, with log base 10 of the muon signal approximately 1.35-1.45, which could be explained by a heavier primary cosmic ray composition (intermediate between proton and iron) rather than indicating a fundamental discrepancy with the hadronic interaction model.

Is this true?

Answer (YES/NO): NO